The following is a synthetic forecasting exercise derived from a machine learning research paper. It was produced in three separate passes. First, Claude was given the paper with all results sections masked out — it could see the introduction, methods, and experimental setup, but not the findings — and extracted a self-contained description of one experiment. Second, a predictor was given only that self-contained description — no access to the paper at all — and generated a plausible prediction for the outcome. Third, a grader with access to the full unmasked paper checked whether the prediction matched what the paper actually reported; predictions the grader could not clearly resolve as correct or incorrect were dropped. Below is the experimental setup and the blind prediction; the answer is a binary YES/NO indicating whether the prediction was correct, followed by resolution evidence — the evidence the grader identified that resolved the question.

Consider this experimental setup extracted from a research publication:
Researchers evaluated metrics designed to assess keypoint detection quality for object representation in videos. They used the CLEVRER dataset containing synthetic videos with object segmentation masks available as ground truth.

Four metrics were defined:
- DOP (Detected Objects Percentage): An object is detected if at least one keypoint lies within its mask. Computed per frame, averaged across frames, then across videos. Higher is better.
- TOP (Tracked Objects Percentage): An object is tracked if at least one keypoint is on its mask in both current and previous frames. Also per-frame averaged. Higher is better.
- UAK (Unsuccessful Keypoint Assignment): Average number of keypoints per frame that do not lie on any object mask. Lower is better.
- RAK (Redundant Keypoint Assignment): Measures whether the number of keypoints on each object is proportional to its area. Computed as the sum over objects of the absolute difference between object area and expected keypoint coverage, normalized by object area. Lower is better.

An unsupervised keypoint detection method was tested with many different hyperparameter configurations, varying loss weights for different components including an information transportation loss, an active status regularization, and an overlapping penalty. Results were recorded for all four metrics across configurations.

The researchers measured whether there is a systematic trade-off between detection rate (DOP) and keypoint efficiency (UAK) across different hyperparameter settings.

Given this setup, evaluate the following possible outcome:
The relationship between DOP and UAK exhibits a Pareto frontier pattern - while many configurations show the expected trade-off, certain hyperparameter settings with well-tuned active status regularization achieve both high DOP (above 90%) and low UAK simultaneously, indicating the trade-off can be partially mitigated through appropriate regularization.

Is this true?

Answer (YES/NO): NO